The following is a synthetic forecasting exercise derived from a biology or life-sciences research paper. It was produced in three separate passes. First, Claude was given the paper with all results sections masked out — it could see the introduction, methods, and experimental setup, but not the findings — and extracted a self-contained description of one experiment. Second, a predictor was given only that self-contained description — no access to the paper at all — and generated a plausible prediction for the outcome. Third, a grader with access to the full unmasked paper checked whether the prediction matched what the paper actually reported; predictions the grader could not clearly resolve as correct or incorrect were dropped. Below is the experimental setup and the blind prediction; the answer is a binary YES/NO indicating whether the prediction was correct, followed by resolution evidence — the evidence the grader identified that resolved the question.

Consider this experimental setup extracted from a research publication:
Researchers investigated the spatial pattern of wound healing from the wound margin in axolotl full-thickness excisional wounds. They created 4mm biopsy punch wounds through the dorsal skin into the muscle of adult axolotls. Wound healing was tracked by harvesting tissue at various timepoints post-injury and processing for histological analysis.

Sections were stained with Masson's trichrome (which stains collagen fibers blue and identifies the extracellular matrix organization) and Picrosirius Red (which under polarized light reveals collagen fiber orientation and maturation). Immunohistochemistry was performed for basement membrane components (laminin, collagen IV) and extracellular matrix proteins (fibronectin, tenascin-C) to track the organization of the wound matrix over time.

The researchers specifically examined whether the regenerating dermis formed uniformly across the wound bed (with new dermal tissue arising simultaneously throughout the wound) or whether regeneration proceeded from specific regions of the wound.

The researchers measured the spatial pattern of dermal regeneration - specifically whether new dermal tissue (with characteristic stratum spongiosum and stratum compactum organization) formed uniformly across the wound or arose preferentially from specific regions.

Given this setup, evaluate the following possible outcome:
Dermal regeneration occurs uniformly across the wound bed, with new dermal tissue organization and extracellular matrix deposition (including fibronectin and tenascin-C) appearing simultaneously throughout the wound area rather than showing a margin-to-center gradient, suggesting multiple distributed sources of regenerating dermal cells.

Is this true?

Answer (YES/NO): NO